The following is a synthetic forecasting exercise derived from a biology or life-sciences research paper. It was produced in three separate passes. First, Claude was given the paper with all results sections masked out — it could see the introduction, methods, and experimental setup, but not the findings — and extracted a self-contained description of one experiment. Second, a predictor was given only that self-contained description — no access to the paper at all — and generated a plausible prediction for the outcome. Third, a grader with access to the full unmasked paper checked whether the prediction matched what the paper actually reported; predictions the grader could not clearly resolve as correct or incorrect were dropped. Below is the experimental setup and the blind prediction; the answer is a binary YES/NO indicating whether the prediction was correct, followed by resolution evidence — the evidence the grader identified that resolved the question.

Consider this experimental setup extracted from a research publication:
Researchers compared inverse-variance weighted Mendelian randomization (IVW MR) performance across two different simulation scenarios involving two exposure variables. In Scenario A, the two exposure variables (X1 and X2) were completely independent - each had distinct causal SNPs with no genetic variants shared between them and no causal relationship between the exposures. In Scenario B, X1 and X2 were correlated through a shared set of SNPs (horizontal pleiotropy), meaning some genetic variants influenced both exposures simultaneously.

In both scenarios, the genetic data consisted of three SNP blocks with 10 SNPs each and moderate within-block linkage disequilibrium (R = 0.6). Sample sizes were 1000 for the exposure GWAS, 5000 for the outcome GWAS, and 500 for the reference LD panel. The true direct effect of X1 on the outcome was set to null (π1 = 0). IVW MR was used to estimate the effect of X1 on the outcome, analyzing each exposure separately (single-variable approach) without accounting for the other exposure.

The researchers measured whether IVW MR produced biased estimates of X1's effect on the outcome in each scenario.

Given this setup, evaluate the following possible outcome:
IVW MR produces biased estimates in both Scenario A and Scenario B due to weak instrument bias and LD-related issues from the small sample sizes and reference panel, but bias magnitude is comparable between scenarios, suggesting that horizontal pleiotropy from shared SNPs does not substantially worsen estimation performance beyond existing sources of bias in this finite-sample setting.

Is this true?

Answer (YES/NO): NO